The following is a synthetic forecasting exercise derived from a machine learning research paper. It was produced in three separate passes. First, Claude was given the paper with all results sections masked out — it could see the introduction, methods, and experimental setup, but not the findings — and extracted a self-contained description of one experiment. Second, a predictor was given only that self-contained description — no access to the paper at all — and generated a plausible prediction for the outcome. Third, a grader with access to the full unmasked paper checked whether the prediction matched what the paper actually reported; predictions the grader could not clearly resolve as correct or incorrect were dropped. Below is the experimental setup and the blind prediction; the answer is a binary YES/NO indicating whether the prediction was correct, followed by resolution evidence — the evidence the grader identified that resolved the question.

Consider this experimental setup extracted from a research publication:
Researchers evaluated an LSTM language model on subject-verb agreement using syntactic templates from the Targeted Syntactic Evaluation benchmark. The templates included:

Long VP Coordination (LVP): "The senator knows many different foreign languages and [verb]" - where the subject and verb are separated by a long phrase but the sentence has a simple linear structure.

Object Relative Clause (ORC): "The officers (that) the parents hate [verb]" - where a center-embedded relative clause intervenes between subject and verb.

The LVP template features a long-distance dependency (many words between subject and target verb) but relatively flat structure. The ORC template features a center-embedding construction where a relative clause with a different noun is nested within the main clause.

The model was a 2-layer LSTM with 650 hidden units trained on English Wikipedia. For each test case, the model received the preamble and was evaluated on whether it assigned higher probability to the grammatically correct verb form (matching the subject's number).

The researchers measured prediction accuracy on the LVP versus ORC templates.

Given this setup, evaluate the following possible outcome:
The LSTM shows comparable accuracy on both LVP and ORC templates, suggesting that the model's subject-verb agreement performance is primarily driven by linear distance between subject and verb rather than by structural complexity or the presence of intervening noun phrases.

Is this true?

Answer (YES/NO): NO